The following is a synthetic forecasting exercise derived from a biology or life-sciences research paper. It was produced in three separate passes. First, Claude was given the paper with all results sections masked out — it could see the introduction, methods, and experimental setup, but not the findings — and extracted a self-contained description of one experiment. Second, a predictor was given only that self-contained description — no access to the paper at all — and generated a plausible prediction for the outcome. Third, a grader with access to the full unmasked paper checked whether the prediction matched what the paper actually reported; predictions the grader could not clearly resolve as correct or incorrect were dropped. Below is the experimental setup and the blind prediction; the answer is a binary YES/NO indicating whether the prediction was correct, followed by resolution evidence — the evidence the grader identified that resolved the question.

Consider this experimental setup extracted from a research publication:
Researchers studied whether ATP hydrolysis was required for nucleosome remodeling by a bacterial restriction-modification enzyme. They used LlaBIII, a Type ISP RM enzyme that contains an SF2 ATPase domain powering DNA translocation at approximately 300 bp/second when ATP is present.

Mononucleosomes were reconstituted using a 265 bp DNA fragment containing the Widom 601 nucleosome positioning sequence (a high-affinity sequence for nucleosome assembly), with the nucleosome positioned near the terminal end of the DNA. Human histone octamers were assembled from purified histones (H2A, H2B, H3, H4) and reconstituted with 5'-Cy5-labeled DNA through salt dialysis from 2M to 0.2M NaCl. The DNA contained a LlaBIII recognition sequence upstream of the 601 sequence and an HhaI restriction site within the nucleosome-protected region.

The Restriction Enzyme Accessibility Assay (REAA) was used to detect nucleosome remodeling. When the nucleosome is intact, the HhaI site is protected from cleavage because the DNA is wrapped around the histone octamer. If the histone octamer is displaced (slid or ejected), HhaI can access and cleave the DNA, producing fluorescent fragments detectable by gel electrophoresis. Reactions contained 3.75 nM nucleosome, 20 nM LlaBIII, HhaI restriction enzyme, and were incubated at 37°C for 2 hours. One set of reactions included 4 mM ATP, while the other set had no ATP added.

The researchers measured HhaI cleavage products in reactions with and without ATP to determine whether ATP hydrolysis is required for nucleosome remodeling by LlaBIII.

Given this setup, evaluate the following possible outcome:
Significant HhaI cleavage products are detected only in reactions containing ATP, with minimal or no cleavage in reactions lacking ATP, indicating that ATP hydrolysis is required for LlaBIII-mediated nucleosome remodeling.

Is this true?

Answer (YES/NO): YES